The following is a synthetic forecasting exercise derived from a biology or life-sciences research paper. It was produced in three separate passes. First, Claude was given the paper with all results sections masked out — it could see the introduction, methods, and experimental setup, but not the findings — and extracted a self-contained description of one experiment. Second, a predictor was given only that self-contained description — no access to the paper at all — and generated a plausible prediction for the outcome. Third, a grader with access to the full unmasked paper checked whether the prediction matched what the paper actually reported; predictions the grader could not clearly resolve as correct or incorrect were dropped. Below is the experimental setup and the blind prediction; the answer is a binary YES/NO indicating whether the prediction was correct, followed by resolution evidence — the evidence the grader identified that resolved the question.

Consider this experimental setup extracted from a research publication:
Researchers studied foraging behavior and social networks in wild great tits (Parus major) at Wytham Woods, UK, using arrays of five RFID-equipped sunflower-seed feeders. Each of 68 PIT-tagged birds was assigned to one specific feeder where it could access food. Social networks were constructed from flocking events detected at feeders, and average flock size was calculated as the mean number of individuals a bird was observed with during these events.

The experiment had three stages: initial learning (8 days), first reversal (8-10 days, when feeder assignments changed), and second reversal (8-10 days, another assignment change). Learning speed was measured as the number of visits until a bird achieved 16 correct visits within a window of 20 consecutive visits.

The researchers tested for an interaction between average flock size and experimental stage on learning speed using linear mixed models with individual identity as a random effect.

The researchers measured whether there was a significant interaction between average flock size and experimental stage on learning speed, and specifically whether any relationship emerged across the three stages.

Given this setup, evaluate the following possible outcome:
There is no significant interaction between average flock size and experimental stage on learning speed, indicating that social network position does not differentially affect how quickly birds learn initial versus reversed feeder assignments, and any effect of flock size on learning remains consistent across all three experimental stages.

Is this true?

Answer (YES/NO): NO